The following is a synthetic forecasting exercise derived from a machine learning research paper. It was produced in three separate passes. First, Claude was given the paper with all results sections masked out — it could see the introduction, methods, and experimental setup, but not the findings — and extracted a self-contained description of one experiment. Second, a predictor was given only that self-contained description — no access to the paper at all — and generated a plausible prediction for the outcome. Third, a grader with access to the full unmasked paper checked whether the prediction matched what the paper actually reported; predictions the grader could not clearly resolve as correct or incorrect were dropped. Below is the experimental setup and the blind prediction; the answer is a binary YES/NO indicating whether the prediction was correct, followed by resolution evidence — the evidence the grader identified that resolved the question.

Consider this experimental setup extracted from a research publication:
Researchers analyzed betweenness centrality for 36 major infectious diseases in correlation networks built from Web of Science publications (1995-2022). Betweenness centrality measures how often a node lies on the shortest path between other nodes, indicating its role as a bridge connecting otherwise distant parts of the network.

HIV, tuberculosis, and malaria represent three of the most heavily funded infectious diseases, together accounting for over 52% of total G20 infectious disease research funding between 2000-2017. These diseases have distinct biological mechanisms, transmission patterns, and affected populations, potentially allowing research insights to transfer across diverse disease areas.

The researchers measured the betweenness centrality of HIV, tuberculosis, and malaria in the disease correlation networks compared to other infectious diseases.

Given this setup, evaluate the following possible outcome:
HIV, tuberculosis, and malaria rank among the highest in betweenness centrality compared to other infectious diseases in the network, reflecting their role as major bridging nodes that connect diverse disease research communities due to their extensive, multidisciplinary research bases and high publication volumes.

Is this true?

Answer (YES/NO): YES